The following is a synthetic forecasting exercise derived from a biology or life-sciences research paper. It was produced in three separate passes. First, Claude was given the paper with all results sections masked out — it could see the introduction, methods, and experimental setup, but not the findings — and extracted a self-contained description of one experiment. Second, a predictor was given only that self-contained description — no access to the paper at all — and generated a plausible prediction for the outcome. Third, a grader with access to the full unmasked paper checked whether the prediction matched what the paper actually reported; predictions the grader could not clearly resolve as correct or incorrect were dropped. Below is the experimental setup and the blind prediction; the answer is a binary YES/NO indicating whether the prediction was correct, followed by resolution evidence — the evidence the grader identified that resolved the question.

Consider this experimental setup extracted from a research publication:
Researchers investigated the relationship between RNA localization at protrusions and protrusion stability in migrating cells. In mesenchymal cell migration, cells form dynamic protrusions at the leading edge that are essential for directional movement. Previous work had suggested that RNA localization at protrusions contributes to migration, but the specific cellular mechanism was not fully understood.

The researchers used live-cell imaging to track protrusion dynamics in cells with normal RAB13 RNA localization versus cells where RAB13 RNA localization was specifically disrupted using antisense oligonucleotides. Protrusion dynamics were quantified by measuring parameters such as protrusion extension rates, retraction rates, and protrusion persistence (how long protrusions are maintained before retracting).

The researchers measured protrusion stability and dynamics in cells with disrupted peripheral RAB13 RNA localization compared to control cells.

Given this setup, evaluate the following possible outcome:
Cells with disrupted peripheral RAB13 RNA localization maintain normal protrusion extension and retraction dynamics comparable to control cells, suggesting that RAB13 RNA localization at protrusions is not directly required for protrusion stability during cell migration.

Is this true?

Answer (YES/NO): NO